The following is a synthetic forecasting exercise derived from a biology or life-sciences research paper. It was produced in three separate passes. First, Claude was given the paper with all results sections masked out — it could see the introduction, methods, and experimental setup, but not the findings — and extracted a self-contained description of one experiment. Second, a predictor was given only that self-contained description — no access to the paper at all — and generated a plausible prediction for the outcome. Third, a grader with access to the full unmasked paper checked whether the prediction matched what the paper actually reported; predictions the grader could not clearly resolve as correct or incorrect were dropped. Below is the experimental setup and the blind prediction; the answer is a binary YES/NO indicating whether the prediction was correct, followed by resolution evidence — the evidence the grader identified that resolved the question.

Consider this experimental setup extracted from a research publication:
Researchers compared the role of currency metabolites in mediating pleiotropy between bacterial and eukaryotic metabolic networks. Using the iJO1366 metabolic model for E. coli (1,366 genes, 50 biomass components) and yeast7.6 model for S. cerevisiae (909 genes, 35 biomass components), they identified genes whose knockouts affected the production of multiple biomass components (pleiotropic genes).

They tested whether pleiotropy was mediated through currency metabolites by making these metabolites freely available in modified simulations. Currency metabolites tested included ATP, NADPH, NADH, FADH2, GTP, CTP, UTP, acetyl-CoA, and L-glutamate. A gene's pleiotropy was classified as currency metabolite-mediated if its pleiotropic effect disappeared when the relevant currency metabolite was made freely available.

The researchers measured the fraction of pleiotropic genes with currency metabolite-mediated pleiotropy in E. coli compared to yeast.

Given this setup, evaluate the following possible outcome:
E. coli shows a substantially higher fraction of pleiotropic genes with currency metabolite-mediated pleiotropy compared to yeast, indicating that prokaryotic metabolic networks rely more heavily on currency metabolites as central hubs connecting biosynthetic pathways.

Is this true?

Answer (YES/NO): NO